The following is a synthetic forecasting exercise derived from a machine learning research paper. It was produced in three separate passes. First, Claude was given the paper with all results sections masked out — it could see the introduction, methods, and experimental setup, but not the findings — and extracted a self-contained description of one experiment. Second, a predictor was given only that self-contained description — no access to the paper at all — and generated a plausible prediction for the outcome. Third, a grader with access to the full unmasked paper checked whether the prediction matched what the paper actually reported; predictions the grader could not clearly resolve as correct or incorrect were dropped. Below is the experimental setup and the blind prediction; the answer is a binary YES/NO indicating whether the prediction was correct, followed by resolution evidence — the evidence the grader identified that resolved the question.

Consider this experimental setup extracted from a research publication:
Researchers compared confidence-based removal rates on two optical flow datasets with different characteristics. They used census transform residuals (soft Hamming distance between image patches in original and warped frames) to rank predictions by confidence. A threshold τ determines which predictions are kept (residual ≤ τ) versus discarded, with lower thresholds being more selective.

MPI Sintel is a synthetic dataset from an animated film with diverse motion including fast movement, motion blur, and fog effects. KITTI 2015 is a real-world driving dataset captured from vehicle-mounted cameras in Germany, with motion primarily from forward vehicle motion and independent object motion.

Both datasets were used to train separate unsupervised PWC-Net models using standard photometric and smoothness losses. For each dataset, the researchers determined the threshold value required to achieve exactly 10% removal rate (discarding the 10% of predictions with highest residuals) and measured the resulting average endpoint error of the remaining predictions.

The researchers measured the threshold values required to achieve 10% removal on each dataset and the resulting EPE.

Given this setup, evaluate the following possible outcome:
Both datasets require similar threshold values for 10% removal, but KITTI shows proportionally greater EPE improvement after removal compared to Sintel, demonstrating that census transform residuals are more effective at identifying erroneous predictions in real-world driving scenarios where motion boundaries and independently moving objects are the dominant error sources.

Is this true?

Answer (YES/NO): NO